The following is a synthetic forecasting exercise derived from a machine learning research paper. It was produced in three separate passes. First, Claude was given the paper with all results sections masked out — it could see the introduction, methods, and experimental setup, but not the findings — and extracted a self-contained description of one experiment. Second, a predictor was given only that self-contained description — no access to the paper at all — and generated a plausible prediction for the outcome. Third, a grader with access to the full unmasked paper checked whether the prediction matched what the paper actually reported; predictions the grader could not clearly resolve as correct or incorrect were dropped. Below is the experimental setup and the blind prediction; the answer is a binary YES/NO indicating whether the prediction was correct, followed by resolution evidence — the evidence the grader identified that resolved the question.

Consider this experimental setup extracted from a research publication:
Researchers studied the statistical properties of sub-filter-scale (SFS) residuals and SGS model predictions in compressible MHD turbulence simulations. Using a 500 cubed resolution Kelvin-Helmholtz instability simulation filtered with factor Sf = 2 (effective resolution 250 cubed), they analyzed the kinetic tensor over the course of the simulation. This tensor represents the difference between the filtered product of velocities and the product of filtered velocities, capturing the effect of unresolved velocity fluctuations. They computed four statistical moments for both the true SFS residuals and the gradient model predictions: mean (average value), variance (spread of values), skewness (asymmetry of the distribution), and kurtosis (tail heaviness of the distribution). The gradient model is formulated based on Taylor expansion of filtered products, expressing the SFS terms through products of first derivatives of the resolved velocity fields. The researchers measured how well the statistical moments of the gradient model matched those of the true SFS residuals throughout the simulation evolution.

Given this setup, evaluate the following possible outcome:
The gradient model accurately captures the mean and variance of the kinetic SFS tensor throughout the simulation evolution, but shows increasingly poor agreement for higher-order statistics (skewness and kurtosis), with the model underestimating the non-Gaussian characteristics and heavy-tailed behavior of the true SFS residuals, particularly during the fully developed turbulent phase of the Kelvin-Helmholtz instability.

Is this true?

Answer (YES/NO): NO